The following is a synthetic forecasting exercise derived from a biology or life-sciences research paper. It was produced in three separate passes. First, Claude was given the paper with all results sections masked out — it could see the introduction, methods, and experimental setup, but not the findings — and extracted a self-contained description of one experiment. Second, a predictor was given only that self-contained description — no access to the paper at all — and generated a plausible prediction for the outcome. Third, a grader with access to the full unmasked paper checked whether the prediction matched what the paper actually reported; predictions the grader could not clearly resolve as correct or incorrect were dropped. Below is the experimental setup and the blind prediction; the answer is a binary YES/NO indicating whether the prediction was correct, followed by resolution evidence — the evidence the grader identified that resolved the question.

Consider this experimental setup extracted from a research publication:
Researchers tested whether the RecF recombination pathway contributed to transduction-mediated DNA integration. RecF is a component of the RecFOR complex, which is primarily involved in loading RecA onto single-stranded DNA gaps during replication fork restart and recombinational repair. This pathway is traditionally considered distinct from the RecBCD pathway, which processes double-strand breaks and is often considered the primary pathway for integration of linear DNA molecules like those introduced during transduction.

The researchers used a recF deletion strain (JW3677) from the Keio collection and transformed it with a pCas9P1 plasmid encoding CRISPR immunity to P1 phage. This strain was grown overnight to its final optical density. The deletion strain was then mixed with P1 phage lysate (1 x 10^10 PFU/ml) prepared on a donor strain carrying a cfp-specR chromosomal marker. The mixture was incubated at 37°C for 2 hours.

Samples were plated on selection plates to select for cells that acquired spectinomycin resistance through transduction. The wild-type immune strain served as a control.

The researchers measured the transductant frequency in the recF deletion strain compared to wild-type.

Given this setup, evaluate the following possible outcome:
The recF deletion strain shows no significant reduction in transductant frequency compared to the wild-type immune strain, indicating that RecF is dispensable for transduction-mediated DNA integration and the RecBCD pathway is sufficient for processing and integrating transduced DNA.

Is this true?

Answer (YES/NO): NO